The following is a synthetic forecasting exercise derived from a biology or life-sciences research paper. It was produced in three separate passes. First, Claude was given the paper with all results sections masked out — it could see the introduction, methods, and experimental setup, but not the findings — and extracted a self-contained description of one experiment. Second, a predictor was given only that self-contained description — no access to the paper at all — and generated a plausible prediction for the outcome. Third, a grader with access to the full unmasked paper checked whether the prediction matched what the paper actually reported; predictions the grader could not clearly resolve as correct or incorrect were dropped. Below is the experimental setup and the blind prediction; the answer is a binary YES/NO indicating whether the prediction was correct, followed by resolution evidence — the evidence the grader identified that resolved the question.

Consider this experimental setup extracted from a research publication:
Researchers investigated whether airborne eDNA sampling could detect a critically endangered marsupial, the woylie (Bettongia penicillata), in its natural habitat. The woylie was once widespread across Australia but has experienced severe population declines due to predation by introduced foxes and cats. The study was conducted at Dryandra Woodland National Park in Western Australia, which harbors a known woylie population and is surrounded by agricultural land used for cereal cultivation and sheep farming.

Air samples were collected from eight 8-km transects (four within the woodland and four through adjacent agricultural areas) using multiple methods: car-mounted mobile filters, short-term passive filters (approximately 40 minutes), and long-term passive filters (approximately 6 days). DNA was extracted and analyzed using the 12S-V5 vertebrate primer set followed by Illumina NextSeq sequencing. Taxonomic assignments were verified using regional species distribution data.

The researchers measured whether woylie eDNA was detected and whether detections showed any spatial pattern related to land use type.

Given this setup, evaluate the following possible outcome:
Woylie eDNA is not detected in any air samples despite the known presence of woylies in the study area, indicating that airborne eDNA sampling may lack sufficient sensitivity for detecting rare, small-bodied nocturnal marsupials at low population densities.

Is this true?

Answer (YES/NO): NO